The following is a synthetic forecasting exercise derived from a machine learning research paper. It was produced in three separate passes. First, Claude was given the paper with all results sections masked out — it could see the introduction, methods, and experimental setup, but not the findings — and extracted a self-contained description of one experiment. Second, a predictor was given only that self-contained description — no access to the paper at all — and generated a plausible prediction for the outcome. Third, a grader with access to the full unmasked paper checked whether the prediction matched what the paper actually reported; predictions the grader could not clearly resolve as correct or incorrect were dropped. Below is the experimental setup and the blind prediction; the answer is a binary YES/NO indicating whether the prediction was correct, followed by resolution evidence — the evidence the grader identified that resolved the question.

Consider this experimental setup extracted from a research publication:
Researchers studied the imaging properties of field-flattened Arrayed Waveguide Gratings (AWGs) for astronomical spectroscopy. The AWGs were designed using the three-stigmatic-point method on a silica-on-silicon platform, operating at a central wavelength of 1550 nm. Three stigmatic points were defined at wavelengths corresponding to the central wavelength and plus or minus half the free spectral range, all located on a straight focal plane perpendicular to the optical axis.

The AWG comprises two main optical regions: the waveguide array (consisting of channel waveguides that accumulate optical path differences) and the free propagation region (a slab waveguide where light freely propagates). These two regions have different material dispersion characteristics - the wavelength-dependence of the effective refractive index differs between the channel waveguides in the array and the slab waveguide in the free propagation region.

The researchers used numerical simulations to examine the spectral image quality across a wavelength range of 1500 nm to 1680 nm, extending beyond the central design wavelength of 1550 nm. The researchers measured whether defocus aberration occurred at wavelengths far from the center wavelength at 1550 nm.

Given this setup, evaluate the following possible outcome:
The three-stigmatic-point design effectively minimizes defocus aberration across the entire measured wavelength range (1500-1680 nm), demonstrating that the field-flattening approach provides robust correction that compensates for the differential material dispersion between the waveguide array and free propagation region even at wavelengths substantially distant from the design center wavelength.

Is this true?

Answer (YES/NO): NO